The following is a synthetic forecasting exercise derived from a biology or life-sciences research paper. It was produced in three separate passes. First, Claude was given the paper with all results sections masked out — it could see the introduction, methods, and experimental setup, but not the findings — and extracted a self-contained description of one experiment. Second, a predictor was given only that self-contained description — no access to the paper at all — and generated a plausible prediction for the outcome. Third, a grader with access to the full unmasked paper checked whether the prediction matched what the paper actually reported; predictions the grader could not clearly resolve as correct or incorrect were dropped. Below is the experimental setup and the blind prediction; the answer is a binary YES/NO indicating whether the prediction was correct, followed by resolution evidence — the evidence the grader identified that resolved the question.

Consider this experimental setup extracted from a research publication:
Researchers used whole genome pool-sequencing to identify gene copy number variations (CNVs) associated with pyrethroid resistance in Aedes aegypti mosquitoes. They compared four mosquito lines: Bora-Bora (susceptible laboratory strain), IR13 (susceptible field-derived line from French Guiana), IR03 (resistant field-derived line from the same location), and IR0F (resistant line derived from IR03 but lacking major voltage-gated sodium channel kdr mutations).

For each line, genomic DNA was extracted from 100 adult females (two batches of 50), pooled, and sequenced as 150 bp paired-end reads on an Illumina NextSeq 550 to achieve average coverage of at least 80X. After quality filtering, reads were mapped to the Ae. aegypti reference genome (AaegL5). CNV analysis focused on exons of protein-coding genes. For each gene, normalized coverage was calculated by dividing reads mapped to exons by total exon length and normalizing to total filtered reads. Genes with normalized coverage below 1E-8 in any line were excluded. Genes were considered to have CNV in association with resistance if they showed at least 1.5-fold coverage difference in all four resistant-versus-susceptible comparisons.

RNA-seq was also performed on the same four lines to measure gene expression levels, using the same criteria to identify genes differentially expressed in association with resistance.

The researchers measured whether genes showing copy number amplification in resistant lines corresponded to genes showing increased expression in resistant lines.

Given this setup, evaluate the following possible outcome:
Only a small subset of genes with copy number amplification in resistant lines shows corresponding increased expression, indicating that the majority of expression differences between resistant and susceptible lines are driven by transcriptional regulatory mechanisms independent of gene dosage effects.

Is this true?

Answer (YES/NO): NO